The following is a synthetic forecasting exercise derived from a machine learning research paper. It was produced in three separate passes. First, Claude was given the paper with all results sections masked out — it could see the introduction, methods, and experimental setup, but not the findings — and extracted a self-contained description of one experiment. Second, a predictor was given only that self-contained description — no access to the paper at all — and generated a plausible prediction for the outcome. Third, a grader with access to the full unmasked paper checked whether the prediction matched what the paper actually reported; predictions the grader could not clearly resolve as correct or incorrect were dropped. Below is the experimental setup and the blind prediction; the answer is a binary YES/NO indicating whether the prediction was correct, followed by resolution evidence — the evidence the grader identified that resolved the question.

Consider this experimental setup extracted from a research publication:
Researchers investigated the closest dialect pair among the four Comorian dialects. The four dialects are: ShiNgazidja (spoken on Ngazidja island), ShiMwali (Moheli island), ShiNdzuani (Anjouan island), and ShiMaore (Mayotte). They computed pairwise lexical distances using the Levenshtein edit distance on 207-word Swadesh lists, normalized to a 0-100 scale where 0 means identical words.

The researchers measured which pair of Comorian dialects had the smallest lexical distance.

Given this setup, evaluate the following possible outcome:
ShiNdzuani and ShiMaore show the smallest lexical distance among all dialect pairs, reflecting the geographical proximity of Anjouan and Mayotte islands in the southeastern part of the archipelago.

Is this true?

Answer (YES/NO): NO